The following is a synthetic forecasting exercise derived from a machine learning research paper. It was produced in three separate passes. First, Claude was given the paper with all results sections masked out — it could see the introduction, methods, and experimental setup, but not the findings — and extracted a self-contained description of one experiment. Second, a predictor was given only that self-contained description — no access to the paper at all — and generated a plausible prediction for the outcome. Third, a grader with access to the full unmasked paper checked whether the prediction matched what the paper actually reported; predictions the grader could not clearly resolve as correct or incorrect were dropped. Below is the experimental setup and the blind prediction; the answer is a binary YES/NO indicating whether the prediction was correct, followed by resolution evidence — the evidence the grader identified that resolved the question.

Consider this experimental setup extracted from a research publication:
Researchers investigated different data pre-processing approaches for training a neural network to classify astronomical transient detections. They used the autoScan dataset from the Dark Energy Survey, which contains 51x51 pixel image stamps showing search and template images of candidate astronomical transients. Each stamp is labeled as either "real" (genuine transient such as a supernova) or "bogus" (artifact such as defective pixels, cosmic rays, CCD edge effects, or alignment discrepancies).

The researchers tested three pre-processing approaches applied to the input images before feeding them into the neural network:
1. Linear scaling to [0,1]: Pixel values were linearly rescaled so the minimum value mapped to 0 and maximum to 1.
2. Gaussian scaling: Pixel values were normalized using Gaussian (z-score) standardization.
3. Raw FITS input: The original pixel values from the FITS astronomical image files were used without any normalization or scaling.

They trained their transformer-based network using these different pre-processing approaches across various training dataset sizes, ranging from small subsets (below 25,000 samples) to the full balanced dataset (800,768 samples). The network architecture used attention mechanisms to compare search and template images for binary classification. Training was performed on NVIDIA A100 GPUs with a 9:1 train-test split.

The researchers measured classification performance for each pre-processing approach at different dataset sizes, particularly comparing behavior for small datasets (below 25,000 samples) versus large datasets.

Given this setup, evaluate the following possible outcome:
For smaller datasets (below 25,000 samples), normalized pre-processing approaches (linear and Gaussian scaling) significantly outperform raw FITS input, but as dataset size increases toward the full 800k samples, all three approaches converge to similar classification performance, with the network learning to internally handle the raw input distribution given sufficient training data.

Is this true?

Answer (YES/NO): NO